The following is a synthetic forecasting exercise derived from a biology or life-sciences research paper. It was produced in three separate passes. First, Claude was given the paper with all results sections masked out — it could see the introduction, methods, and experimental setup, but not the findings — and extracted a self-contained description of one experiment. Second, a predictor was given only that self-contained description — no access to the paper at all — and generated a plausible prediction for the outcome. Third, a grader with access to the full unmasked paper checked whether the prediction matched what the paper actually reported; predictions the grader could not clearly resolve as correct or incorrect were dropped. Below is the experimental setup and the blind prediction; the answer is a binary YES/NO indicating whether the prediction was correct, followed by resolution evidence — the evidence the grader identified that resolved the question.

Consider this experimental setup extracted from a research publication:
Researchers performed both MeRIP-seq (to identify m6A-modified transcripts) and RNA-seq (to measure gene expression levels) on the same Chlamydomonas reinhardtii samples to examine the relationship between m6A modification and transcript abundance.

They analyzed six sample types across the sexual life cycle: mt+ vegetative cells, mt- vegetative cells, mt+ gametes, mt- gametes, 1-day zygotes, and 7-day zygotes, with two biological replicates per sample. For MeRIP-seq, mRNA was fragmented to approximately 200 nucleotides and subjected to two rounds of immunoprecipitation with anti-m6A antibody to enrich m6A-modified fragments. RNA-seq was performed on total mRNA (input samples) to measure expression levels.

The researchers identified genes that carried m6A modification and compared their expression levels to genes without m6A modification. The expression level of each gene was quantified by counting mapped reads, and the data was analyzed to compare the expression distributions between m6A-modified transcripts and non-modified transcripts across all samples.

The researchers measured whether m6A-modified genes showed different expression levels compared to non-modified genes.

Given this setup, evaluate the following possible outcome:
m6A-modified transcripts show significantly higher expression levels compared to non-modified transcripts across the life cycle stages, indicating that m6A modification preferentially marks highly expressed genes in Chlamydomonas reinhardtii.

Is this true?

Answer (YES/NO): NO